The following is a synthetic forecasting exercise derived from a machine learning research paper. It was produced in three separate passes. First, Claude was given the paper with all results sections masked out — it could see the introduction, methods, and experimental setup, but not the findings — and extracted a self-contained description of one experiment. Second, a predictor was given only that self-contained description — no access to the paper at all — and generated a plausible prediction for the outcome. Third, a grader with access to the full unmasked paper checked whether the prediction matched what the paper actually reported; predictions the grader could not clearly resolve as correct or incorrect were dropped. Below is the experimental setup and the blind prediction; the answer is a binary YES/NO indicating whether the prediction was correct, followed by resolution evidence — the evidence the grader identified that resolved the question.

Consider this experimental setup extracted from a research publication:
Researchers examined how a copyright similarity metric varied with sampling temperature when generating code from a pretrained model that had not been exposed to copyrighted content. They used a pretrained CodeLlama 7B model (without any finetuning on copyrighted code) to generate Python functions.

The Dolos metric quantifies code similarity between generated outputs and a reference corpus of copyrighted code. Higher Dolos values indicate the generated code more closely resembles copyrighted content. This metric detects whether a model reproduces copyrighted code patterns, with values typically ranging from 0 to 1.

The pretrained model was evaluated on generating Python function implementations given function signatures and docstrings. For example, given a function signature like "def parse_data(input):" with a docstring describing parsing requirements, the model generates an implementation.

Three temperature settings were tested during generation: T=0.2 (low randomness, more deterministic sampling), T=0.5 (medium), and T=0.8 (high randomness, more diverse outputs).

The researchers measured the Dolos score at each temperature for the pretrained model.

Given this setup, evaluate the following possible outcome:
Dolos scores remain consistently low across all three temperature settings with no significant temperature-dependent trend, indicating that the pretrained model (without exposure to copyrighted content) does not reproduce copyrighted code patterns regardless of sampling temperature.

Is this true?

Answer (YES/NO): NO